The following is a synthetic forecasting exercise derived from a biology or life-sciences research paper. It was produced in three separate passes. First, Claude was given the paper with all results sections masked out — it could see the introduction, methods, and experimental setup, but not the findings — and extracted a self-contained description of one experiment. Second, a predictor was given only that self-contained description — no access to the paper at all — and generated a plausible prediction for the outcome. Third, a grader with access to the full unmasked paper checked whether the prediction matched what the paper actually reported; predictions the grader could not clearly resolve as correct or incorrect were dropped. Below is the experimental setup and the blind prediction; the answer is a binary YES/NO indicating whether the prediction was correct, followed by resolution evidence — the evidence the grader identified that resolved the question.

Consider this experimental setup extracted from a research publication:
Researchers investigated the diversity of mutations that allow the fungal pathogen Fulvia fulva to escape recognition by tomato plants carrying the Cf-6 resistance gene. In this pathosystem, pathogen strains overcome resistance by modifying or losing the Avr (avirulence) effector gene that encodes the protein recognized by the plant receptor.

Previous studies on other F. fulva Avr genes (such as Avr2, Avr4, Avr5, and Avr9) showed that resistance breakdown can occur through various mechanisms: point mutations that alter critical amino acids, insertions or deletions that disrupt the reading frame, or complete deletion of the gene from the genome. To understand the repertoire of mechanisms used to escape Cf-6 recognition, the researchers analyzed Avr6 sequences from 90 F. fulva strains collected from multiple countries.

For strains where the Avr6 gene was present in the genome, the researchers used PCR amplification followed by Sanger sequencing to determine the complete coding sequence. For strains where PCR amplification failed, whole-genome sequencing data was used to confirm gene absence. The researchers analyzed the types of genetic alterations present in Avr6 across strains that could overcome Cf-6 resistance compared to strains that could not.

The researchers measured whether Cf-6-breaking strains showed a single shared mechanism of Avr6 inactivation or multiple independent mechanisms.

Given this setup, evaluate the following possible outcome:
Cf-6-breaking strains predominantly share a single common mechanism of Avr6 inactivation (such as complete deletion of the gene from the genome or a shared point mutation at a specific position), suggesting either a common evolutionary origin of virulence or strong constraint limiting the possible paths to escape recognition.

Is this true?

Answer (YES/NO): NO